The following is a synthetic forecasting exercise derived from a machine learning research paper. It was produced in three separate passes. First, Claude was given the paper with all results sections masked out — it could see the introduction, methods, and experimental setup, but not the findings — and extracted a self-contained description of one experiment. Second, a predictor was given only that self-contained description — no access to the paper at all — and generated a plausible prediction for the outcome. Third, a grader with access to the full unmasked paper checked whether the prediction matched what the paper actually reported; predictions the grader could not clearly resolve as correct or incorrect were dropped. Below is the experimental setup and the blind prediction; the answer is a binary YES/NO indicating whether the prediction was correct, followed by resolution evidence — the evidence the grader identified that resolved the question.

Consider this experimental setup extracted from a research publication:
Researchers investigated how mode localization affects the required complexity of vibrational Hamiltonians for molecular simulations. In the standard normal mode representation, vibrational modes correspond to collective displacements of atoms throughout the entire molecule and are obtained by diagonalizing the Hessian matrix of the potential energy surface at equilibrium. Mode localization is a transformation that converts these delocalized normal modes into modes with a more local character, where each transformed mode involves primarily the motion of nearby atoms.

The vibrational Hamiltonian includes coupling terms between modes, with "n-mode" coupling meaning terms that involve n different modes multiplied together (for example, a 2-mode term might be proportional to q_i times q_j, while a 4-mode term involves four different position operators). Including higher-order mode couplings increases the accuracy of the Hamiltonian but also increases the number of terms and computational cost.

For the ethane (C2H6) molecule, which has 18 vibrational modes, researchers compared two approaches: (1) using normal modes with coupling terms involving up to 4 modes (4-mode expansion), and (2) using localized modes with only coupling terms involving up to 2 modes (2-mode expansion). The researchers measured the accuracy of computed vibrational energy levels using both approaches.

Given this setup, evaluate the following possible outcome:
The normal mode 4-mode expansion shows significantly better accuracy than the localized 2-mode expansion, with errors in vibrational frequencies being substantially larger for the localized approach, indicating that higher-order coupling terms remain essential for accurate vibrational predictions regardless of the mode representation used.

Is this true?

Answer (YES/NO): NO